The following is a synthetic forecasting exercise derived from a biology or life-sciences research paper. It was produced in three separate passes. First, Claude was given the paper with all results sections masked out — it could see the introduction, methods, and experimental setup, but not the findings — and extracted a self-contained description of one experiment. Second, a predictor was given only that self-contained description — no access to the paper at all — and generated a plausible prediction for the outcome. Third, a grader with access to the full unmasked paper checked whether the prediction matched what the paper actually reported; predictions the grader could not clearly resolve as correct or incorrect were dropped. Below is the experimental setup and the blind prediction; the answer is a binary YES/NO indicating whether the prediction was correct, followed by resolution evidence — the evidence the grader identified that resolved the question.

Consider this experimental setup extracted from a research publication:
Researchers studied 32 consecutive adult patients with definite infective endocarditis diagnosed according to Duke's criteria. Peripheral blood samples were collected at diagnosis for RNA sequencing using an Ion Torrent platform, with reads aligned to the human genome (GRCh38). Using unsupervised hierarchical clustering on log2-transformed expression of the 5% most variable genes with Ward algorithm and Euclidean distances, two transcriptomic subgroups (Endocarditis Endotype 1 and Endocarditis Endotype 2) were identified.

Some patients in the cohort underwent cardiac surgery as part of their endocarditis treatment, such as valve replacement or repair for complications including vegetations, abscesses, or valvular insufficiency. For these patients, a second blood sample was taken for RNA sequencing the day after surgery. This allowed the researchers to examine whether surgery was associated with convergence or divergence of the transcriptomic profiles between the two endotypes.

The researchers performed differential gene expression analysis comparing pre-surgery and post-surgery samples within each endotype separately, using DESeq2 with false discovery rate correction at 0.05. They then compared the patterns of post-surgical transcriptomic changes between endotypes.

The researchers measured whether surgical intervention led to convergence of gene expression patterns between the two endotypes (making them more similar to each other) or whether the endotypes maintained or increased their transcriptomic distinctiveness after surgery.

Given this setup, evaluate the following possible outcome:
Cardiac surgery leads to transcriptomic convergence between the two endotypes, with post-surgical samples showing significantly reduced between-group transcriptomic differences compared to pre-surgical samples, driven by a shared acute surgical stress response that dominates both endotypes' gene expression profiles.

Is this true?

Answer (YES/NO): NO